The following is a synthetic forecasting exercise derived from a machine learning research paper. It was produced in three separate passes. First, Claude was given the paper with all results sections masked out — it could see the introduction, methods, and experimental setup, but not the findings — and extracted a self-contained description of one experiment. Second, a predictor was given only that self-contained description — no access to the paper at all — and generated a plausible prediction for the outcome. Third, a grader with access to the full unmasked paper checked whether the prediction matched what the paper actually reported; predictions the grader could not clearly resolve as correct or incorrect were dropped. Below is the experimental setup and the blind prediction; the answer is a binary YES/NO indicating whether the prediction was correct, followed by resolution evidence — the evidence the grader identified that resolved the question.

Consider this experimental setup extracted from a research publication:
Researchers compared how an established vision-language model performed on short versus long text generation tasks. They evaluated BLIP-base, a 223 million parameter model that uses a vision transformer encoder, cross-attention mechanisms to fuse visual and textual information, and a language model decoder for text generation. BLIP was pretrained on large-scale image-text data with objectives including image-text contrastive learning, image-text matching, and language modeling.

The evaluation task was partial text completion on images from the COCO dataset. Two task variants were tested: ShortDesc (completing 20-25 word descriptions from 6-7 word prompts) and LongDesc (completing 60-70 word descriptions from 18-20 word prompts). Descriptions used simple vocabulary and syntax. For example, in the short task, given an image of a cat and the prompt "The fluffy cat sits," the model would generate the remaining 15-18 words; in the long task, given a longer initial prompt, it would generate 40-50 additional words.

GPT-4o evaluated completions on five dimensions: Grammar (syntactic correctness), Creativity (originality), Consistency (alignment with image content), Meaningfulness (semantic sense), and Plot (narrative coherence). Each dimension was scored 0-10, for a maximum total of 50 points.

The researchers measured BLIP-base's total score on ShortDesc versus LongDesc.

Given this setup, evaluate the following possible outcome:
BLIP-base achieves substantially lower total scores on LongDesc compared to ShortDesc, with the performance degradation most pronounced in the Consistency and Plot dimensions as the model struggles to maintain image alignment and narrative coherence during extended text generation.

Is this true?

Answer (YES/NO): NO